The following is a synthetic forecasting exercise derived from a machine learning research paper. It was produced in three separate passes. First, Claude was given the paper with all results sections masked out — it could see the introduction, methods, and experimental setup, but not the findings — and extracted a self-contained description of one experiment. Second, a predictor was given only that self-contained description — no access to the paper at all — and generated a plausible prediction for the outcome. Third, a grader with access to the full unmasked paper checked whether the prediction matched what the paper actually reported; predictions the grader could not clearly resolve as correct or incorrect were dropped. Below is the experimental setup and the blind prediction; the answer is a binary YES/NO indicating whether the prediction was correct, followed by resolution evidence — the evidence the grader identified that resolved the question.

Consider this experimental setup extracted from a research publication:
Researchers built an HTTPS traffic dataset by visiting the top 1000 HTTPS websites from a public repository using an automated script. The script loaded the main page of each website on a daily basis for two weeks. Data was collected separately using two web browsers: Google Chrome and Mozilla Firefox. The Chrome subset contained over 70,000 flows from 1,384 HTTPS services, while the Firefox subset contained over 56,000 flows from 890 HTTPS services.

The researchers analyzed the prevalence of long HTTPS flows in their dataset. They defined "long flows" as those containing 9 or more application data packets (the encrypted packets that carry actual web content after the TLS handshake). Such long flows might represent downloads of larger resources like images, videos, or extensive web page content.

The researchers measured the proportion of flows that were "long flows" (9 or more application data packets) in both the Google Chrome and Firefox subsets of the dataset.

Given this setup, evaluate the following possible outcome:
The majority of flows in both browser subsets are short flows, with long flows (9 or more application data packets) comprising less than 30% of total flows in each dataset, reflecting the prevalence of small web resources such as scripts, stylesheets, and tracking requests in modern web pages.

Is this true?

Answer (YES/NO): YES